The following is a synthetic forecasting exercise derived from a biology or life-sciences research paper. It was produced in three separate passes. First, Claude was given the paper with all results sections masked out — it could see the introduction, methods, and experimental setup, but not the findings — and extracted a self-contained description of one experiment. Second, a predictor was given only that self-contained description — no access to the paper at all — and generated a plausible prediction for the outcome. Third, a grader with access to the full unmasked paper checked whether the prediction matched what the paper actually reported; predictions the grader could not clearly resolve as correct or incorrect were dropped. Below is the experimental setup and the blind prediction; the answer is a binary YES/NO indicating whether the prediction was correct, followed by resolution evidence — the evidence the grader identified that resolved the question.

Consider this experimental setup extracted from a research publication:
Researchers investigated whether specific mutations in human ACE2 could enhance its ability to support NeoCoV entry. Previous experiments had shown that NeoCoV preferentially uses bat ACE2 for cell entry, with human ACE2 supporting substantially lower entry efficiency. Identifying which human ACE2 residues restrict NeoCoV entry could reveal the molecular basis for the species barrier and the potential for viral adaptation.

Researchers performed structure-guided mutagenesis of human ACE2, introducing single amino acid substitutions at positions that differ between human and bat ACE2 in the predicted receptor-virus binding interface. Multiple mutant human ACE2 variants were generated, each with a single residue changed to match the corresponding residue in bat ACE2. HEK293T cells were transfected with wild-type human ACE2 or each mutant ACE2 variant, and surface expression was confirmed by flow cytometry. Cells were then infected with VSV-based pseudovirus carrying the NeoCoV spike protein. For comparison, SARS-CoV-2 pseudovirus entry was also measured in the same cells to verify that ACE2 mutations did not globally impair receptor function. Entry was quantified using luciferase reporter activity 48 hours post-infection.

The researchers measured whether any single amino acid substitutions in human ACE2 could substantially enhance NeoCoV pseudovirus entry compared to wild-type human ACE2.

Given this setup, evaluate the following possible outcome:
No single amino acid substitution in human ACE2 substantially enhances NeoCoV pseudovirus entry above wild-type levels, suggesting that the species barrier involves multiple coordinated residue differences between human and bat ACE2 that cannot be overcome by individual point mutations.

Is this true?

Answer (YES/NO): NO